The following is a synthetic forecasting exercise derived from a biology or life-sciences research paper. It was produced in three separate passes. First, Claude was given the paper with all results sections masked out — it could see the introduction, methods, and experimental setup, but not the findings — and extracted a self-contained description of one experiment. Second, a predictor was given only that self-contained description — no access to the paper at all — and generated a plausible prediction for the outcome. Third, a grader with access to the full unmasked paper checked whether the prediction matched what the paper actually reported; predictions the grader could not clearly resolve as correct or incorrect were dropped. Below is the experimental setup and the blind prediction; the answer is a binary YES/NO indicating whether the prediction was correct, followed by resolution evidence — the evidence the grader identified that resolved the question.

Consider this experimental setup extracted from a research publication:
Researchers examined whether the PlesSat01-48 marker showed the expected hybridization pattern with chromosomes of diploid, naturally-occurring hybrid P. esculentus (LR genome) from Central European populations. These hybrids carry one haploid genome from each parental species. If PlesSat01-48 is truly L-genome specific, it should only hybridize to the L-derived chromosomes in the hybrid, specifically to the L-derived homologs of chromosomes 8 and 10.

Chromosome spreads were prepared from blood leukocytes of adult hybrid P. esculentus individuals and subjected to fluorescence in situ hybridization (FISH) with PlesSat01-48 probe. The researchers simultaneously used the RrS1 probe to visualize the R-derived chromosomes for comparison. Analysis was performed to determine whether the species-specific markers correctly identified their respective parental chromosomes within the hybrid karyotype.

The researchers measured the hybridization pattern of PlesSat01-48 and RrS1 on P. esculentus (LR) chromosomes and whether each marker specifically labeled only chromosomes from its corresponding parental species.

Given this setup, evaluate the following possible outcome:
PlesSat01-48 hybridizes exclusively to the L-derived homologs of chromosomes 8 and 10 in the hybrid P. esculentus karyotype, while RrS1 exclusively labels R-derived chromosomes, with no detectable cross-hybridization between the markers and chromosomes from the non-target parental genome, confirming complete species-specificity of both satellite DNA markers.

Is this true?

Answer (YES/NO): YES